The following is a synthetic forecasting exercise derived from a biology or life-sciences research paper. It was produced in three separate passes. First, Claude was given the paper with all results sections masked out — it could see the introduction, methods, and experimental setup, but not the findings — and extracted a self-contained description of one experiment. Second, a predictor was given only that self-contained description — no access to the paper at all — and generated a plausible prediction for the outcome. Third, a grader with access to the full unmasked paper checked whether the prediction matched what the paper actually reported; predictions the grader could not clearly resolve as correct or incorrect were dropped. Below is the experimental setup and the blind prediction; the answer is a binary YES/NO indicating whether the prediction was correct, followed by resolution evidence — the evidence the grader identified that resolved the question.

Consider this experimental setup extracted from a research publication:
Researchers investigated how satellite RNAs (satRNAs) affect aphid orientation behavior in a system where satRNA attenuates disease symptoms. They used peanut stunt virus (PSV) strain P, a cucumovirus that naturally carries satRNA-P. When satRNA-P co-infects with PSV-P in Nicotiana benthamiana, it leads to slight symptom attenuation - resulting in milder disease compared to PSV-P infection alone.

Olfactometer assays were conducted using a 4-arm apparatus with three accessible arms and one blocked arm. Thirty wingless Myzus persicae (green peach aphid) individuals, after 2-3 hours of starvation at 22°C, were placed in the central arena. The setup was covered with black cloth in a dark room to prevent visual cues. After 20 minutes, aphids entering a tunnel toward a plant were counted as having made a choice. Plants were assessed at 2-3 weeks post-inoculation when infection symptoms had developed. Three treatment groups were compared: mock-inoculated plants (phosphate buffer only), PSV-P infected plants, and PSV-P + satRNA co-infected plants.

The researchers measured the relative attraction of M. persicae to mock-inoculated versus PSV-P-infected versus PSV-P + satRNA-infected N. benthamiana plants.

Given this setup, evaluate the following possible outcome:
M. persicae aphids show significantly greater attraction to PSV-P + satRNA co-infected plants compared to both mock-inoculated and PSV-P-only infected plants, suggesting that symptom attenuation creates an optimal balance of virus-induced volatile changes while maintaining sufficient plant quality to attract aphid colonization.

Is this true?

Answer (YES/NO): NO